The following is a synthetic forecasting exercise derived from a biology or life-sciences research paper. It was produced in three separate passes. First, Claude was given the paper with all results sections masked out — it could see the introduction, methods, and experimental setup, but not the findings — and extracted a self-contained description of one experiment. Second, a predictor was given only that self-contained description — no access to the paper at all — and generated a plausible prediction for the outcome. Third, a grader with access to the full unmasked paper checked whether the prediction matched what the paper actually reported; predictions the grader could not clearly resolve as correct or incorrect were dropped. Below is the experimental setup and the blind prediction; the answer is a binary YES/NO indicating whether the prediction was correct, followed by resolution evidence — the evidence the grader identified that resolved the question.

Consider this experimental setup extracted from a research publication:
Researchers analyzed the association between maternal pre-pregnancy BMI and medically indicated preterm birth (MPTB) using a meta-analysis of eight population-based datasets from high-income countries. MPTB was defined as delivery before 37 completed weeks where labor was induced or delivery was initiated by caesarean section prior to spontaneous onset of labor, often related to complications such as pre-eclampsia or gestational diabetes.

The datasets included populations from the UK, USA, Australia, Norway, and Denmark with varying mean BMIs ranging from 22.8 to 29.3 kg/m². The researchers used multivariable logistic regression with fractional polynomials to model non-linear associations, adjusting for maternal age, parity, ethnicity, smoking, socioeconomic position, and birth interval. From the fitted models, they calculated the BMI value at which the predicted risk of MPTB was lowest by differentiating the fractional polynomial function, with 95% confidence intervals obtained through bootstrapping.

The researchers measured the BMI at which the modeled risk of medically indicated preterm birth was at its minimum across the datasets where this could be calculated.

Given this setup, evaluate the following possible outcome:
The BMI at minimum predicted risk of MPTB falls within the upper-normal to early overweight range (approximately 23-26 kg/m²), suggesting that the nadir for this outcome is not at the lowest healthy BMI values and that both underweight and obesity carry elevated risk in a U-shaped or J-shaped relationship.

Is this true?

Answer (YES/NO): NO